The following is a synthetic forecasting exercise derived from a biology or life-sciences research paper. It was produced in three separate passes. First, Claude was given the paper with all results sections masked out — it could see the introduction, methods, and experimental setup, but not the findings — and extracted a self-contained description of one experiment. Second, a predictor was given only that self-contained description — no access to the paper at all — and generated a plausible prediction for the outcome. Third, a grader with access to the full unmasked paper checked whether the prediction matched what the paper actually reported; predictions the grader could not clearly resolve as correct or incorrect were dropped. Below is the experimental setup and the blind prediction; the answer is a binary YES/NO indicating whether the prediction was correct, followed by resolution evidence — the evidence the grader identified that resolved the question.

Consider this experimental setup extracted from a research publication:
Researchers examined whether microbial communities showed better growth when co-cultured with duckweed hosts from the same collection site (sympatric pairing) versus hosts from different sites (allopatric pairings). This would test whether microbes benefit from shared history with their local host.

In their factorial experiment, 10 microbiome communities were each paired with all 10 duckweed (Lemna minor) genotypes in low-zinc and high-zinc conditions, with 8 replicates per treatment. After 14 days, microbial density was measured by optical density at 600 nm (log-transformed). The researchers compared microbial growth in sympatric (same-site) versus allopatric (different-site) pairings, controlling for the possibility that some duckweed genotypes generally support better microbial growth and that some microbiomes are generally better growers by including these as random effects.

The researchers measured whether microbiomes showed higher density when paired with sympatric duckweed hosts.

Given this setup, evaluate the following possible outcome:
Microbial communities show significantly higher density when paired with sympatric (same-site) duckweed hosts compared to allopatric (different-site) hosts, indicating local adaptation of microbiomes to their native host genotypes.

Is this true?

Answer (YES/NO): NO